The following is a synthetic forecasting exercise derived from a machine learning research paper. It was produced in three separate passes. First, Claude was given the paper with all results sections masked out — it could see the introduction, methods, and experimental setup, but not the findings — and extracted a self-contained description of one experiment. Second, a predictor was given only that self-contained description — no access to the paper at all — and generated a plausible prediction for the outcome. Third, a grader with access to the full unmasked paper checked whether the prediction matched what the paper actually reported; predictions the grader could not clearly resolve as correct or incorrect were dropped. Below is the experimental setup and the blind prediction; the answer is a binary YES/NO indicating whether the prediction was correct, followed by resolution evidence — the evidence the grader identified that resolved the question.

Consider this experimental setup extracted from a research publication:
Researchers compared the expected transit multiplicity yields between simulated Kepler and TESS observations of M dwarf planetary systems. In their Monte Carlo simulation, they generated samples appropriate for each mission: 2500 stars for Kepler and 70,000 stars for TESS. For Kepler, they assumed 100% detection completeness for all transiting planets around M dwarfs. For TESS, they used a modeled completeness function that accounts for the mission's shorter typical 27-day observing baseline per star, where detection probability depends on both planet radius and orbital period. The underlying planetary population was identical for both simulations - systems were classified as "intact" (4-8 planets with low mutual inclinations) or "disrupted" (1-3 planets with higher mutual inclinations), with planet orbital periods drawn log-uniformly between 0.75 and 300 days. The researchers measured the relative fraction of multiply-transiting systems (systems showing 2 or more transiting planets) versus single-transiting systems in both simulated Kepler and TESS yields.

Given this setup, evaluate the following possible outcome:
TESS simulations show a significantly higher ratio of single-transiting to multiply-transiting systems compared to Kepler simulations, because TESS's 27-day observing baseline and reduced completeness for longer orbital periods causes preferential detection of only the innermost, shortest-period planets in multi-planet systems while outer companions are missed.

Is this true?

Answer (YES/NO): YES